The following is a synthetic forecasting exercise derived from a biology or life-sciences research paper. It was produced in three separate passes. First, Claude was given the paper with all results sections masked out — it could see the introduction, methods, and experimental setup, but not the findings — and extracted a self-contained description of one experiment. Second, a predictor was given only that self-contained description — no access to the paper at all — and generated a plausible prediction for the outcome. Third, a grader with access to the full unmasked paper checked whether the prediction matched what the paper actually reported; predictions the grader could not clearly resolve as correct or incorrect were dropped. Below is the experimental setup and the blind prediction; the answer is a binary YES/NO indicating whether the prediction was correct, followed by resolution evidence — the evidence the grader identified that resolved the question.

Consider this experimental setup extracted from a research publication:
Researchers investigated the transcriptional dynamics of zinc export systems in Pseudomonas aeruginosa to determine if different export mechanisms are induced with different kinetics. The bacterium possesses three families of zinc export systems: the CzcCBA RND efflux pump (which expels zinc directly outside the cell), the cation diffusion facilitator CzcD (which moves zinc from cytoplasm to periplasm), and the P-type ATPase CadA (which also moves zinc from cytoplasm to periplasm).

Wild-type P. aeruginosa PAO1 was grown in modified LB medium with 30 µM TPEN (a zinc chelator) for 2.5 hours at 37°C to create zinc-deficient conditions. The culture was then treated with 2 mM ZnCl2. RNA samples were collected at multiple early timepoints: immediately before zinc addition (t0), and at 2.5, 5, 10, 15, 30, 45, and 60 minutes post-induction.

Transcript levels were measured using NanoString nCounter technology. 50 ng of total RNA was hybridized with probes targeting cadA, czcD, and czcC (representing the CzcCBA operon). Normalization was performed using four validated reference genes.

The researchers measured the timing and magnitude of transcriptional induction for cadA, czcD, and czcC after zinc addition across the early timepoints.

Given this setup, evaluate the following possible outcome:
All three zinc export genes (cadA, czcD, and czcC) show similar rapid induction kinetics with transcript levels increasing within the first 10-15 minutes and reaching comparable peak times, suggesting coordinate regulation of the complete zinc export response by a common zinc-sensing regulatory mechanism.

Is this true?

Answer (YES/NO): NO